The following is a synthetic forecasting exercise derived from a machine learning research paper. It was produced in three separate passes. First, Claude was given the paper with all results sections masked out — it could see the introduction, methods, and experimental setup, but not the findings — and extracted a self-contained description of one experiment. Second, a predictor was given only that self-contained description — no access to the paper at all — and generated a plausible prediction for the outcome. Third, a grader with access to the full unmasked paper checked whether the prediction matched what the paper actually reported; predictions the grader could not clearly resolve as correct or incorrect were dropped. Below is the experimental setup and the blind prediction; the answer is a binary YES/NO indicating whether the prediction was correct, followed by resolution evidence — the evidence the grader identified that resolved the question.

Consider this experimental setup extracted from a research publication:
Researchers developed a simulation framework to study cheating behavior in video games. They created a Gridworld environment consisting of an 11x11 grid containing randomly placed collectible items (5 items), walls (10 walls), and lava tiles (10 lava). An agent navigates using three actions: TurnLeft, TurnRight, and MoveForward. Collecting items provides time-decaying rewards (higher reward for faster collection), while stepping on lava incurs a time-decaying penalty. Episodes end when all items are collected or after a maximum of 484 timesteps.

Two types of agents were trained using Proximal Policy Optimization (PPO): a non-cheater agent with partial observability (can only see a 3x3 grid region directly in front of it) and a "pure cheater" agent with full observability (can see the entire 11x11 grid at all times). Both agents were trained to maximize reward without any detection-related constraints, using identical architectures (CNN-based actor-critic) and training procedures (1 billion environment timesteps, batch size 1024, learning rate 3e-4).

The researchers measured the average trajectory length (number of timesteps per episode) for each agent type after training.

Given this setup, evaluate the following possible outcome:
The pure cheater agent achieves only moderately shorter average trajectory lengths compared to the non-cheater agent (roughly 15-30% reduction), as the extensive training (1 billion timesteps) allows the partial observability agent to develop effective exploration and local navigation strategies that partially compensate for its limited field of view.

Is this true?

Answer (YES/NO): YES